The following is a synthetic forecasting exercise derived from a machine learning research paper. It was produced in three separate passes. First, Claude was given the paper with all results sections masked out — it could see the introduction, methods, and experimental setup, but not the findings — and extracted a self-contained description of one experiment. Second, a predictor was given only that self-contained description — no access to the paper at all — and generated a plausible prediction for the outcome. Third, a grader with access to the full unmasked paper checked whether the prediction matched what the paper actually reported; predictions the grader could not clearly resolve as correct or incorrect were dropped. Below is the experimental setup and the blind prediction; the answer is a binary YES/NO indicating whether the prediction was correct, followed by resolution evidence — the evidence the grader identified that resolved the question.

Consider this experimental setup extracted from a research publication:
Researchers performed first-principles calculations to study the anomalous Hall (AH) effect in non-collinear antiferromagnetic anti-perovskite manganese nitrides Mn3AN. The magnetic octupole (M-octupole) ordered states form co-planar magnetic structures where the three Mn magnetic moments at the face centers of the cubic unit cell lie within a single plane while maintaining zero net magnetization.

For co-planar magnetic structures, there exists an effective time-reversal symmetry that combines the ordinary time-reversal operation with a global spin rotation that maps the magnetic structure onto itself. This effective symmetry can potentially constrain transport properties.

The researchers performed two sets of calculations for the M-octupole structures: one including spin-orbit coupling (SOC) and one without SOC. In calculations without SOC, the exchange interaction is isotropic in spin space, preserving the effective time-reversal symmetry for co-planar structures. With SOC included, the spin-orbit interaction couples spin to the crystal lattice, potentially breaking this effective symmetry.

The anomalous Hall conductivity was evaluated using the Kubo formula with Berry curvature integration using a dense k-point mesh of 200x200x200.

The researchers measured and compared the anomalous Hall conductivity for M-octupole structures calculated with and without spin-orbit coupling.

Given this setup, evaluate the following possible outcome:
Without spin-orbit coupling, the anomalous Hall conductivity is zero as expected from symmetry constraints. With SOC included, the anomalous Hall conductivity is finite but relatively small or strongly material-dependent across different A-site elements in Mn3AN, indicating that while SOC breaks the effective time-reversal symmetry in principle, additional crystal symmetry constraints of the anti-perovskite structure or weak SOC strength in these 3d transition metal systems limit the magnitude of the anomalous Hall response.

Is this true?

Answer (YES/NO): NO